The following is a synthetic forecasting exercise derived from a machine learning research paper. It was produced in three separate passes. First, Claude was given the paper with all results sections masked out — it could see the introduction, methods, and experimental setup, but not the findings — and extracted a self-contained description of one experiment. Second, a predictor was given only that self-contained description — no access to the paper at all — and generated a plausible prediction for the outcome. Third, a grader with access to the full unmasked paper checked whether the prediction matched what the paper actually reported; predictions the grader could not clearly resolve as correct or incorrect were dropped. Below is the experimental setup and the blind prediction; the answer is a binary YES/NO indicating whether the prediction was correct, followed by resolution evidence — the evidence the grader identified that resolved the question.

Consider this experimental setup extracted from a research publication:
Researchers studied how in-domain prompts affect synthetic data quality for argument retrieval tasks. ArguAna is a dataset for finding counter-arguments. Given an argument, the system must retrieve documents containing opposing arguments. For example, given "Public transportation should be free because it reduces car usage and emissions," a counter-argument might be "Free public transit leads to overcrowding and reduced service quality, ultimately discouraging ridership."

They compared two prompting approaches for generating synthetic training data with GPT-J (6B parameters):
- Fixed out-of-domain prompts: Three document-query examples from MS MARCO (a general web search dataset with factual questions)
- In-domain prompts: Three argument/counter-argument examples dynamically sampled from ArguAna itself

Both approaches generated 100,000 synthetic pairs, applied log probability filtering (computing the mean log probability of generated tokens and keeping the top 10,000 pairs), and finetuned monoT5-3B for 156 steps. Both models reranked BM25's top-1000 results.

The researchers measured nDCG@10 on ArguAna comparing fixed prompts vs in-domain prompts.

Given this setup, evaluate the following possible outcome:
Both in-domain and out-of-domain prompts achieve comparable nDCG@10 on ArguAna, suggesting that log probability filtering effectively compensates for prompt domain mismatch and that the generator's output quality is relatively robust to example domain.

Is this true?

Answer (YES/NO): NO